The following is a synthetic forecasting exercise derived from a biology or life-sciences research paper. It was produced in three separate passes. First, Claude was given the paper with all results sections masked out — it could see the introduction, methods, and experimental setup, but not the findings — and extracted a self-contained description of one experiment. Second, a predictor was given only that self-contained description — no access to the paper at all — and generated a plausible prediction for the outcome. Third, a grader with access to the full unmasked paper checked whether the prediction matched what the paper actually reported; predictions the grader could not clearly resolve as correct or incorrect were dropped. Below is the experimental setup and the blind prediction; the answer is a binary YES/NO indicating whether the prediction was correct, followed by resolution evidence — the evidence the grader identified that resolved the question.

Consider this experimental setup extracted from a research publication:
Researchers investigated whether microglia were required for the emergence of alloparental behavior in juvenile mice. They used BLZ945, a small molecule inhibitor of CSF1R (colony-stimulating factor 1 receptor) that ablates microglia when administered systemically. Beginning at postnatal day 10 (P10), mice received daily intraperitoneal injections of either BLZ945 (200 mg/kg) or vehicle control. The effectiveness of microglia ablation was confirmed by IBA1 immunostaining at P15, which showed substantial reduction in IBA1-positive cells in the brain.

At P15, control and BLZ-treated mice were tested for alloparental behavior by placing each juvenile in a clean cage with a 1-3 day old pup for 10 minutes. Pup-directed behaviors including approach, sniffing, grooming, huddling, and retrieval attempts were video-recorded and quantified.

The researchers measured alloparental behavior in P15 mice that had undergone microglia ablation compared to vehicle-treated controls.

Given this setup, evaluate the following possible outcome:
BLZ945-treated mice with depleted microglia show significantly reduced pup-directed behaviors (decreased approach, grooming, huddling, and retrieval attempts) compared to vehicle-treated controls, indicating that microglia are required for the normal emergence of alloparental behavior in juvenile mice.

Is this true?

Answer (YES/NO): NO